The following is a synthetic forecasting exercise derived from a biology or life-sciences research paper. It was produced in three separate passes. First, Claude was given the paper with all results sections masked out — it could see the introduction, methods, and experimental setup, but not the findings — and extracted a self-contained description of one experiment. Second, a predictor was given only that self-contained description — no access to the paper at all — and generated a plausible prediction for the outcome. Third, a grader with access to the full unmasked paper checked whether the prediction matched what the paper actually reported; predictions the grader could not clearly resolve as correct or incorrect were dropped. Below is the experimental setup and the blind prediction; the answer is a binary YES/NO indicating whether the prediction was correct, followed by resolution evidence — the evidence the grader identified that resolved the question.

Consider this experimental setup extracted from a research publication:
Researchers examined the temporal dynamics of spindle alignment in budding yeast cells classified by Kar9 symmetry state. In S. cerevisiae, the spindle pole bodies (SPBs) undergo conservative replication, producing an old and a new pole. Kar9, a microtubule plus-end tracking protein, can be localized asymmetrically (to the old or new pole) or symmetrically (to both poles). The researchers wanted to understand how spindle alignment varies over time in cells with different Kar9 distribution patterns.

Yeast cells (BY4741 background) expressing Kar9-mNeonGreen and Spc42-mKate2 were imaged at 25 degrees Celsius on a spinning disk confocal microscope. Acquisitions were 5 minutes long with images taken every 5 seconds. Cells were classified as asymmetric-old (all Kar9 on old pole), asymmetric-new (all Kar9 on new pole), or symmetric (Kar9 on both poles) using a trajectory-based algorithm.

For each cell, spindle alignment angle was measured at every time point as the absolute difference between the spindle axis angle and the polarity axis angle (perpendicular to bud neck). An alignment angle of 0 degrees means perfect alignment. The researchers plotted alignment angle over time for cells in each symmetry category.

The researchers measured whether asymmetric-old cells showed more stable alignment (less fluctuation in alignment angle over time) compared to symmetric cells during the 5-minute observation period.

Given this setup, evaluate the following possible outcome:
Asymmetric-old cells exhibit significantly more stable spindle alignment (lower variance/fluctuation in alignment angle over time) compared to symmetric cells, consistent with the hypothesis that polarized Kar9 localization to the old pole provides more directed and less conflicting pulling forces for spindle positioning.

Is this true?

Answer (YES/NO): NO